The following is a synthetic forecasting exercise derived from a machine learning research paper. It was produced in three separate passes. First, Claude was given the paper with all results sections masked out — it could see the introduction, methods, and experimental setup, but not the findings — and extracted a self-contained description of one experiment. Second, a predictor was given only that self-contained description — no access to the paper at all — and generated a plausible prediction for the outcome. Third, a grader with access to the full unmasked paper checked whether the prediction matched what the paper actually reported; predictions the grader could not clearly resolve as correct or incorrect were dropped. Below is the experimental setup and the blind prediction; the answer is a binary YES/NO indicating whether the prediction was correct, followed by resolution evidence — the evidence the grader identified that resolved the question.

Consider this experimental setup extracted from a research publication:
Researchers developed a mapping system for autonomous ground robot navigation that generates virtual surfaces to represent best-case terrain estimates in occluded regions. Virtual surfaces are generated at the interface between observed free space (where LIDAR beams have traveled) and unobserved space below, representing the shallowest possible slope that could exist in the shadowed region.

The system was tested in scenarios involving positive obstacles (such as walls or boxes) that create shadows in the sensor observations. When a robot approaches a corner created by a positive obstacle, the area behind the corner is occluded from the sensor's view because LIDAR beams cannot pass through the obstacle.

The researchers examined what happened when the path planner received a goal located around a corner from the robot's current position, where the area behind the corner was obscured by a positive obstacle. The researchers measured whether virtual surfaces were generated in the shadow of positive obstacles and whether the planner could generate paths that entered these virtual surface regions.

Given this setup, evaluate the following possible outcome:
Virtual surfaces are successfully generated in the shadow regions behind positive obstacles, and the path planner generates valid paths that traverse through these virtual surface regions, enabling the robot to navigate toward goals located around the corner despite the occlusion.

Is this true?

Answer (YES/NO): YES